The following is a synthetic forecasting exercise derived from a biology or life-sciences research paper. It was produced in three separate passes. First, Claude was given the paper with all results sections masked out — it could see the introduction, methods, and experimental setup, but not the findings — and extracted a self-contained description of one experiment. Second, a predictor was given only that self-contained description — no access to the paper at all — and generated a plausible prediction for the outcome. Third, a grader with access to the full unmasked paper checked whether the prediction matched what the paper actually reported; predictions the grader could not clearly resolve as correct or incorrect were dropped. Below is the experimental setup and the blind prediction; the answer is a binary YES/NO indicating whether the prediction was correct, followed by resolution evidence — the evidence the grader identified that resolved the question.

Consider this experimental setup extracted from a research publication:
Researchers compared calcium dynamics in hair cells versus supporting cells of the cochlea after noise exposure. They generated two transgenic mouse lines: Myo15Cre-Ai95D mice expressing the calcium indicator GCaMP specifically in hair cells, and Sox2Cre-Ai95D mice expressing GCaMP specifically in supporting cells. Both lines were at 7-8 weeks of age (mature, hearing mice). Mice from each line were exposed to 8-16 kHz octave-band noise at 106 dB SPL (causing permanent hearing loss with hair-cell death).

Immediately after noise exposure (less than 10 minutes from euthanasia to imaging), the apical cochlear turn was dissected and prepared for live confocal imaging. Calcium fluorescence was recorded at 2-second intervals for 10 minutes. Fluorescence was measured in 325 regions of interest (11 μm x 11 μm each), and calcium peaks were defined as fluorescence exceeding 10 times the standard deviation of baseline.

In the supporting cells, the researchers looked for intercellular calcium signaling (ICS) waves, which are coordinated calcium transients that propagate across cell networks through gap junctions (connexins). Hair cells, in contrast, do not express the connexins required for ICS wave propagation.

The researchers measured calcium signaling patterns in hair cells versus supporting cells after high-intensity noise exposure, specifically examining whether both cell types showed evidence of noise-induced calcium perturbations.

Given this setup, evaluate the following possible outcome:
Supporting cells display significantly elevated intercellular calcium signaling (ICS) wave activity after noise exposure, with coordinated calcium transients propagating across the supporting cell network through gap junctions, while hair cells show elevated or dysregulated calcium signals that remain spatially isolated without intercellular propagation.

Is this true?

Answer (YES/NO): YES